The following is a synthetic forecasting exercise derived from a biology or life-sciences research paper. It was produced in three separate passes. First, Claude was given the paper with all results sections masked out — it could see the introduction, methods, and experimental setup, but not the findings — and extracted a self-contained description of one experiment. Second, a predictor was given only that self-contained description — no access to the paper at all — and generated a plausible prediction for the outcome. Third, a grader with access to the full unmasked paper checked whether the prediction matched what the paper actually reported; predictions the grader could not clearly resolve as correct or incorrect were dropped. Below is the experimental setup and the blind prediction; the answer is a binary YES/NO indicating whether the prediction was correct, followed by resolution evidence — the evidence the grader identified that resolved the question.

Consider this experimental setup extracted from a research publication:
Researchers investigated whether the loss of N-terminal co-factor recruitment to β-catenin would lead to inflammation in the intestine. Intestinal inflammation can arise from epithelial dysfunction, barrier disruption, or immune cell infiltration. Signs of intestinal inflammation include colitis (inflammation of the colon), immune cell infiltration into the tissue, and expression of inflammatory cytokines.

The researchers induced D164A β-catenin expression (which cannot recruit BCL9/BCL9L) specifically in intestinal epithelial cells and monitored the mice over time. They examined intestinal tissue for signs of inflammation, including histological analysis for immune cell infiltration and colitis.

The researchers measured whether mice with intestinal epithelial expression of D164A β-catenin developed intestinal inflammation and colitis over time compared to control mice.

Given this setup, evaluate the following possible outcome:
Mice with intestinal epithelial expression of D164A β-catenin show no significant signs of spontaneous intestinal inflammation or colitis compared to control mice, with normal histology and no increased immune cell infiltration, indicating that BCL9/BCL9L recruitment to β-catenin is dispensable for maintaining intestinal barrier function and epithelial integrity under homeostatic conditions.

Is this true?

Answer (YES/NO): NO